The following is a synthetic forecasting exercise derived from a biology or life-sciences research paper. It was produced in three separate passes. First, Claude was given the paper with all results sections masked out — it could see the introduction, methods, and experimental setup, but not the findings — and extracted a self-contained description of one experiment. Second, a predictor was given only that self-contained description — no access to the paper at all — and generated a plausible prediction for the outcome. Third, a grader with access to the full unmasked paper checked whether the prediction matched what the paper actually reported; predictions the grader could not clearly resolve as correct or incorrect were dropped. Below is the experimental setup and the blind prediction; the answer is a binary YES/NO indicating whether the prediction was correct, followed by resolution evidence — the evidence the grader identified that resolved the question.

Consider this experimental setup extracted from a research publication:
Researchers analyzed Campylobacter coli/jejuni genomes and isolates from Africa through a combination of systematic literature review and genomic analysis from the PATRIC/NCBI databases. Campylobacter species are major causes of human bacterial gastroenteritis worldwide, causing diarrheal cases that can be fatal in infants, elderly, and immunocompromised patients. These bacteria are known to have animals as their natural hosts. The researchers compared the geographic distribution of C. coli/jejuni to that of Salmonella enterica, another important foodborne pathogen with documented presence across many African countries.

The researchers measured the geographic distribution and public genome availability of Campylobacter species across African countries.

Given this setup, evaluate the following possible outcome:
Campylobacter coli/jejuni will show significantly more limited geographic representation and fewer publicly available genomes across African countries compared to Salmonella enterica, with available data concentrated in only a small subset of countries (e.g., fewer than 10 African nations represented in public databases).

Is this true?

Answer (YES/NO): YES